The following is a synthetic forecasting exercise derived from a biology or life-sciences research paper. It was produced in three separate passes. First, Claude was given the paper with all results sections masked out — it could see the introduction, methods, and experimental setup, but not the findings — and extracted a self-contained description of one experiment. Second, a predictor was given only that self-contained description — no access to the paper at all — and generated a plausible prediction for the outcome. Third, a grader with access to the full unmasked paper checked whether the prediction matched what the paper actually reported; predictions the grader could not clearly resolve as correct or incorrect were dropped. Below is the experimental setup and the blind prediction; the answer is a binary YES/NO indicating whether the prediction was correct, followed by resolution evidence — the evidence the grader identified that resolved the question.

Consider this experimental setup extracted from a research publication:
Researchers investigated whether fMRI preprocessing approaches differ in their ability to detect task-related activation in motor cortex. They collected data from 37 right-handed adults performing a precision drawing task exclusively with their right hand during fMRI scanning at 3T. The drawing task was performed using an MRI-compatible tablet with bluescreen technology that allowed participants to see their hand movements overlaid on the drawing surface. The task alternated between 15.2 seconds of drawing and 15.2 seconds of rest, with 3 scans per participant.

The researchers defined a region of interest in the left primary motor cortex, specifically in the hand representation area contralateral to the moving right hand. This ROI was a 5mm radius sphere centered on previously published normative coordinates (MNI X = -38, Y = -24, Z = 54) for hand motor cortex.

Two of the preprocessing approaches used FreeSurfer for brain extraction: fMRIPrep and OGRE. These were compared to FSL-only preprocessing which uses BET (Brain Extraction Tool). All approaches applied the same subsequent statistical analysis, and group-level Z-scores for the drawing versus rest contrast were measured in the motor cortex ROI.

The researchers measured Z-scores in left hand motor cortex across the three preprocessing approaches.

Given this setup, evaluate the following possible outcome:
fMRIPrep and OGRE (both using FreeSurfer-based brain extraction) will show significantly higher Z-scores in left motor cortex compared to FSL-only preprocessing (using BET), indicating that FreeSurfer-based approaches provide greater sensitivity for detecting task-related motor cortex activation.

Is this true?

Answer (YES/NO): NO